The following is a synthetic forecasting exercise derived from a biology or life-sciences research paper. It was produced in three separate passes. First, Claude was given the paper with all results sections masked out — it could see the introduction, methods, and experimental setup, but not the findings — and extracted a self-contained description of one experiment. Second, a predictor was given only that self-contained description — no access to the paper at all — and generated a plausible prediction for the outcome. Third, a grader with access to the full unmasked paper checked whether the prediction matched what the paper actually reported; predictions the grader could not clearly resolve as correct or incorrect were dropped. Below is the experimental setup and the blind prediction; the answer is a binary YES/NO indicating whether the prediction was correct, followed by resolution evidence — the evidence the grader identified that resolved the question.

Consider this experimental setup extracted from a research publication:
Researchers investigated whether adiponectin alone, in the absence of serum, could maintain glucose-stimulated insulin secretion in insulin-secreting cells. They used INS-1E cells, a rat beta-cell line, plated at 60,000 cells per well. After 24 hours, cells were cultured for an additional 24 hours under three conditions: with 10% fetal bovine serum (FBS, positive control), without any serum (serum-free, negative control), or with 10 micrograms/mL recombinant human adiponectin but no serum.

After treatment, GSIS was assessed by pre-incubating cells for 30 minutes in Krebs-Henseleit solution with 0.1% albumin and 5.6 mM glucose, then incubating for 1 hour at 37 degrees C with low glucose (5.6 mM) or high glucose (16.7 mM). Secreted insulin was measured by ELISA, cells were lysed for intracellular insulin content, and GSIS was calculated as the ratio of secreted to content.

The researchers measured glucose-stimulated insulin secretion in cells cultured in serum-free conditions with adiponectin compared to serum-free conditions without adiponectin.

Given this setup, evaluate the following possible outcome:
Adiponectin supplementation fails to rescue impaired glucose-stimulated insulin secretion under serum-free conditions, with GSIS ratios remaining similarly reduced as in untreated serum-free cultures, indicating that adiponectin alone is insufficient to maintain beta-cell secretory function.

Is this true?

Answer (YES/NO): NO